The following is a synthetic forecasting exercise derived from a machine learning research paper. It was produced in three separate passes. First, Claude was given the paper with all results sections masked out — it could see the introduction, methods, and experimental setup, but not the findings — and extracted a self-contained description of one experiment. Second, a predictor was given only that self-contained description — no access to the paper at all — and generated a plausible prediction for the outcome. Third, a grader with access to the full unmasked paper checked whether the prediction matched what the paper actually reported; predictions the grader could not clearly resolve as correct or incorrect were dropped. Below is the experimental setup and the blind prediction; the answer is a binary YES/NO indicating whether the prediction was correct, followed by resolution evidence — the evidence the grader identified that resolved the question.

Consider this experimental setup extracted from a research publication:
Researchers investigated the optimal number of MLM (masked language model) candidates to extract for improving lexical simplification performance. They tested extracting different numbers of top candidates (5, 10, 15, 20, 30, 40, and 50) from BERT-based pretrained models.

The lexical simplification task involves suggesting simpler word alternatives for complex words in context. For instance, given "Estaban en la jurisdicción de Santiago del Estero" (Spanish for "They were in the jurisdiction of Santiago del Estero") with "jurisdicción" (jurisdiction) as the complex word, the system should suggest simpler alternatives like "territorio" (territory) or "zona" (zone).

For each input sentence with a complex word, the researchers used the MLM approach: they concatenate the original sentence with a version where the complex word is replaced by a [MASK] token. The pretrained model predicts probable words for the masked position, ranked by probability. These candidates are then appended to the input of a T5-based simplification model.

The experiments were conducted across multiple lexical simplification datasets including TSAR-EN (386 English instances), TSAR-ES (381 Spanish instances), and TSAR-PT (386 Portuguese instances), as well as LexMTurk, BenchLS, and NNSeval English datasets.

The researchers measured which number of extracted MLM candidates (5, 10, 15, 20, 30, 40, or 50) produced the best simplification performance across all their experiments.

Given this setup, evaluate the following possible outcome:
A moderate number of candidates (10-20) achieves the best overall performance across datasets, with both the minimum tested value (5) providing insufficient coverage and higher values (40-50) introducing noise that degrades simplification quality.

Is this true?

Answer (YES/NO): NO